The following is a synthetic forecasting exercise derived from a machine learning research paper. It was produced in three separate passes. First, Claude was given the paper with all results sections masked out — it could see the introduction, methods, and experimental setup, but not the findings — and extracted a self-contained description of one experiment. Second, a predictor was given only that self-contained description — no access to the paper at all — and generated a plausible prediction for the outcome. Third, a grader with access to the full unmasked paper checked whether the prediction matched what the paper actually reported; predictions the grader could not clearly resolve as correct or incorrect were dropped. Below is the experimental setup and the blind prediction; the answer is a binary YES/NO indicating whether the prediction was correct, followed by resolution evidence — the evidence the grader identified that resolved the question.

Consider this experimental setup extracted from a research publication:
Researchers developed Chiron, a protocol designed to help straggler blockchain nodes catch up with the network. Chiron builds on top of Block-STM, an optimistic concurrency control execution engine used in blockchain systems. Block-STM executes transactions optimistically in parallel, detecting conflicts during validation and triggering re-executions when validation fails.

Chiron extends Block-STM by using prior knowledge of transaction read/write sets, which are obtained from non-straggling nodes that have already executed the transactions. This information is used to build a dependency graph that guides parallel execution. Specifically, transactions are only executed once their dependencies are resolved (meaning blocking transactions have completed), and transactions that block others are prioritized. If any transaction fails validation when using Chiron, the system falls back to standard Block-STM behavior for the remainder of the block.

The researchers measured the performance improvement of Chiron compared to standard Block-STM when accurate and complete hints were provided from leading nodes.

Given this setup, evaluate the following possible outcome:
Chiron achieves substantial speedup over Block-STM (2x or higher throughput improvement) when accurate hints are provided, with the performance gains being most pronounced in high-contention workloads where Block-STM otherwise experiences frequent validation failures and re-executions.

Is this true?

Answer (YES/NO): NO